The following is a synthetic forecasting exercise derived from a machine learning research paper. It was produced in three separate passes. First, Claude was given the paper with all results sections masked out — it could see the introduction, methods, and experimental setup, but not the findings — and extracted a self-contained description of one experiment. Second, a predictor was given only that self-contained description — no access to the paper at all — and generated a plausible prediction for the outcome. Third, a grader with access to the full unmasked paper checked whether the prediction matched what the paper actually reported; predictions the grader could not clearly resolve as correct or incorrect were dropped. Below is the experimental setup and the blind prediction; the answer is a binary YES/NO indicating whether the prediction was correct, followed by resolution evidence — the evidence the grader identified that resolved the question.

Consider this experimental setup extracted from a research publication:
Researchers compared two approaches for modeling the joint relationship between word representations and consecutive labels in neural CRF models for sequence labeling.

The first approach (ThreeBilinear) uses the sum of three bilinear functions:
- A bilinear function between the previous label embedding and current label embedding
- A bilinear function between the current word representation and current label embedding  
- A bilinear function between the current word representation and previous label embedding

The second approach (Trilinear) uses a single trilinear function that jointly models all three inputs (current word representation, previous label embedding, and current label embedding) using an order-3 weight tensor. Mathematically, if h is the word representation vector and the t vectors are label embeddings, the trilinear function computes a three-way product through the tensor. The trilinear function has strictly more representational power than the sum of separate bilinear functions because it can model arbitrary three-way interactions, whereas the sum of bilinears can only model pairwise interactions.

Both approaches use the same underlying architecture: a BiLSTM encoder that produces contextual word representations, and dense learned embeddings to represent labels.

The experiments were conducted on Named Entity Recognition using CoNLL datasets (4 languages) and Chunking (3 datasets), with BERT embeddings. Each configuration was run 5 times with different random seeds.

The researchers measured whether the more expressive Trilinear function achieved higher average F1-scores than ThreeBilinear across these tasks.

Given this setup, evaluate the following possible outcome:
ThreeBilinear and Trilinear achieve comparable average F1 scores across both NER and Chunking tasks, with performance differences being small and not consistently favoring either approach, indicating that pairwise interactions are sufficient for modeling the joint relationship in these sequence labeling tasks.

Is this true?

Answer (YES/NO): YES